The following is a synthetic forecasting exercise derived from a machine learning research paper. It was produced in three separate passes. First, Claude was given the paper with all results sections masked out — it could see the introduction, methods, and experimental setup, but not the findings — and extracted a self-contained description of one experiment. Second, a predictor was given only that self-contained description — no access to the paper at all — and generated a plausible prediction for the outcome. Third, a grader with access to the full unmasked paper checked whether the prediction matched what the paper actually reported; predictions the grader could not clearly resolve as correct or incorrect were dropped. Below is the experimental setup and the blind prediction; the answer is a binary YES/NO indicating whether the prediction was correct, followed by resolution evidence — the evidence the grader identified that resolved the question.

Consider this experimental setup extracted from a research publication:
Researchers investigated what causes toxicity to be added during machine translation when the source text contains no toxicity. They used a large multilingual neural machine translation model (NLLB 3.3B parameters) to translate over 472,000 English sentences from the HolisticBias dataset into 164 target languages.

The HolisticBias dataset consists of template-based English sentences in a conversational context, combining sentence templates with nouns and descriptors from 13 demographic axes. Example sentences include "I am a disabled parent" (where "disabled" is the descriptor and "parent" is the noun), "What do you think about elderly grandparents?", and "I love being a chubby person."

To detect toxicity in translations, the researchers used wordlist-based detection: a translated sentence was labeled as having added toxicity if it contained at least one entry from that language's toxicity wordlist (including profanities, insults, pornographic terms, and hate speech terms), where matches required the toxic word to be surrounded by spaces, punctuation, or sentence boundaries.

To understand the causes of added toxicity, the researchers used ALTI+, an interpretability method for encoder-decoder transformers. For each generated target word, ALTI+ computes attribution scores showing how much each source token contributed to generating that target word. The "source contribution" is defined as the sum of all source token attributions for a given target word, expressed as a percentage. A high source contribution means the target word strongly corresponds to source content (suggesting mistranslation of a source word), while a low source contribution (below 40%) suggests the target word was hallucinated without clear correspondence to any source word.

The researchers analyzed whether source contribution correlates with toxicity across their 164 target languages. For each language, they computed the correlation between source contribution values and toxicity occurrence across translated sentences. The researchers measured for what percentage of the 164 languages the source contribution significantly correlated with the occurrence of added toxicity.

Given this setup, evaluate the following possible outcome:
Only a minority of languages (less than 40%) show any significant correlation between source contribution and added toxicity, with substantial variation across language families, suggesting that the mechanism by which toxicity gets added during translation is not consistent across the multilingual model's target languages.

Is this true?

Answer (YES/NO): NO